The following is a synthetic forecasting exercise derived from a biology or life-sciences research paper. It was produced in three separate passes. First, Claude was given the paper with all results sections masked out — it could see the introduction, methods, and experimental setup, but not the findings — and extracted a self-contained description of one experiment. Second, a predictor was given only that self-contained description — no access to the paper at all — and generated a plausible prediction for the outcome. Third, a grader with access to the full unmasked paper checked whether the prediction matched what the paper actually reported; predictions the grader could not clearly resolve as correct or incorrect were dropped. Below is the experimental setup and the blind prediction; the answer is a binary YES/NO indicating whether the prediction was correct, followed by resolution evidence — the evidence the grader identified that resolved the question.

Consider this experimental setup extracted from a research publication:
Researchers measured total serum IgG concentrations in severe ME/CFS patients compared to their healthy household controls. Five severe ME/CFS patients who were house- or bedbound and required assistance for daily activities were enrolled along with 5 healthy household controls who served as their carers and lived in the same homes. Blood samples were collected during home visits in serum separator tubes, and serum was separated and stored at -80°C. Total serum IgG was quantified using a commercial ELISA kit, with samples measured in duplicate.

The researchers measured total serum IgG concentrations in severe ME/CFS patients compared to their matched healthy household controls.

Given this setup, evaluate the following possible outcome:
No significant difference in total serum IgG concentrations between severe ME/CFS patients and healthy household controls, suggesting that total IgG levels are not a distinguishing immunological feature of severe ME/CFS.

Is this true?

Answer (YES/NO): YES